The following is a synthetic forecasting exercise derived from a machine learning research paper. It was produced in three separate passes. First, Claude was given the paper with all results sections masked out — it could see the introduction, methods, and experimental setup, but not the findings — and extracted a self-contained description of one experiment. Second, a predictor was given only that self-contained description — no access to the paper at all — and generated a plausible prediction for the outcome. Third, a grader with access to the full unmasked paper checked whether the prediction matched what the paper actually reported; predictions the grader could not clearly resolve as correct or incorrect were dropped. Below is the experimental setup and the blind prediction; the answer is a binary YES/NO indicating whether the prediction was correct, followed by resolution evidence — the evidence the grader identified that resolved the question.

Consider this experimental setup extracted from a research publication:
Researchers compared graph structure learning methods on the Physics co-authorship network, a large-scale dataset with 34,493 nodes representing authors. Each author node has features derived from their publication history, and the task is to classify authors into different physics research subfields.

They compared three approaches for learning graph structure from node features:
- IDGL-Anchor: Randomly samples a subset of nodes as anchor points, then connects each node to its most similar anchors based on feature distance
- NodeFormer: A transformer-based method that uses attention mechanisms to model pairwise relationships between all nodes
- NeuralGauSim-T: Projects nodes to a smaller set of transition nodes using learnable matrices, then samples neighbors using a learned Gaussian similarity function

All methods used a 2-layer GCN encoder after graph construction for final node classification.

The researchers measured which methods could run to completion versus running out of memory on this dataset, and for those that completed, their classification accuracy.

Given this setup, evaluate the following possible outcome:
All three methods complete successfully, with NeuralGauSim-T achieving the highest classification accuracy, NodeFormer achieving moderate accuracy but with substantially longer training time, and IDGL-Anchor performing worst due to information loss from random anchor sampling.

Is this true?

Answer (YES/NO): NO